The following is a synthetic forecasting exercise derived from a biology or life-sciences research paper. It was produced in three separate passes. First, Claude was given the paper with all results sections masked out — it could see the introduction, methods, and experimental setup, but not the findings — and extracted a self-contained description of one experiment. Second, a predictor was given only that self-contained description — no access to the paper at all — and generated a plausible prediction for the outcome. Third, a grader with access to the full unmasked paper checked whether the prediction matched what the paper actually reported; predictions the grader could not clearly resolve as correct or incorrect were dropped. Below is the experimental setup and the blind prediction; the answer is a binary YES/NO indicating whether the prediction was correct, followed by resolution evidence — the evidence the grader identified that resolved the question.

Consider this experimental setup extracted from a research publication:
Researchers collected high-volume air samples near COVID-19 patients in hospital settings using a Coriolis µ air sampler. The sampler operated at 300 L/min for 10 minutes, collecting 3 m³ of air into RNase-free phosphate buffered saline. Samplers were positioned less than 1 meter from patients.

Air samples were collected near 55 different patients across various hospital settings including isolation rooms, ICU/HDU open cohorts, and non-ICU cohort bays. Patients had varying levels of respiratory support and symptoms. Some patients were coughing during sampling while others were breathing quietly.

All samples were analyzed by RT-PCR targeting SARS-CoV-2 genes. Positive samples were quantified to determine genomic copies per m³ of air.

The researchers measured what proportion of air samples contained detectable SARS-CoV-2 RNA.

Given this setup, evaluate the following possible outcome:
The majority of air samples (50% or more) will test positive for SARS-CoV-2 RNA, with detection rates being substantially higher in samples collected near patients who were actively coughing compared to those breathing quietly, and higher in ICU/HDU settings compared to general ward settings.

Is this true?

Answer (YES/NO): NO